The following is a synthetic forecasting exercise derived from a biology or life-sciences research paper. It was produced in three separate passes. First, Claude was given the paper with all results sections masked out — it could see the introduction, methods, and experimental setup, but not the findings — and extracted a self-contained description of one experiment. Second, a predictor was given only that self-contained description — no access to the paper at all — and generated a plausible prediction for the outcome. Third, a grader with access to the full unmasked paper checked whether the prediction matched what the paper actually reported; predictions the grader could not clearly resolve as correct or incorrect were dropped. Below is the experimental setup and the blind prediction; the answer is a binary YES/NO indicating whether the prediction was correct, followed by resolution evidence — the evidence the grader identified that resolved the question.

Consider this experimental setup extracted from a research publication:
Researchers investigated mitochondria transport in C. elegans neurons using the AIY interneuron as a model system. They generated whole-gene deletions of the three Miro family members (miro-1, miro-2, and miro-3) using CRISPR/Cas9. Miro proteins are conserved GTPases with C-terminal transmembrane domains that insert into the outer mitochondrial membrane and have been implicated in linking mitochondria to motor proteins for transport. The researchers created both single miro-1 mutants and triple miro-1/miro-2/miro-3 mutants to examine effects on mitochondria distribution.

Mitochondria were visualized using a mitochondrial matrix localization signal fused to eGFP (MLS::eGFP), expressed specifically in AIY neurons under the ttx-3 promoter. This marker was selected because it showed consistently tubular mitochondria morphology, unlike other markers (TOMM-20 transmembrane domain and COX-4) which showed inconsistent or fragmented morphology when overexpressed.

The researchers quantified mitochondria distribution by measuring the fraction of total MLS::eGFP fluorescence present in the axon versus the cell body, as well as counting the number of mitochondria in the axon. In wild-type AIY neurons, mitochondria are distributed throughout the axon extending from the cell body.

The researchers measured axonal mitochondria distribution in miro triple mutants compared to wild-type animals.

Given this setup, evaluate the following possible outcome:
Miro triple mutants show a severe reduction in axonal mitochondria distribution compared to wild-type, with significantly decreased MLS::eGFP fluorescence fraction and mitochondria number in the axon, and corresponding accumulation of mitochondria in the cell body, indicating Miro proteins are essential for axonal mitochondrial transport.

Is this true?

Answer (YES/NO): NO